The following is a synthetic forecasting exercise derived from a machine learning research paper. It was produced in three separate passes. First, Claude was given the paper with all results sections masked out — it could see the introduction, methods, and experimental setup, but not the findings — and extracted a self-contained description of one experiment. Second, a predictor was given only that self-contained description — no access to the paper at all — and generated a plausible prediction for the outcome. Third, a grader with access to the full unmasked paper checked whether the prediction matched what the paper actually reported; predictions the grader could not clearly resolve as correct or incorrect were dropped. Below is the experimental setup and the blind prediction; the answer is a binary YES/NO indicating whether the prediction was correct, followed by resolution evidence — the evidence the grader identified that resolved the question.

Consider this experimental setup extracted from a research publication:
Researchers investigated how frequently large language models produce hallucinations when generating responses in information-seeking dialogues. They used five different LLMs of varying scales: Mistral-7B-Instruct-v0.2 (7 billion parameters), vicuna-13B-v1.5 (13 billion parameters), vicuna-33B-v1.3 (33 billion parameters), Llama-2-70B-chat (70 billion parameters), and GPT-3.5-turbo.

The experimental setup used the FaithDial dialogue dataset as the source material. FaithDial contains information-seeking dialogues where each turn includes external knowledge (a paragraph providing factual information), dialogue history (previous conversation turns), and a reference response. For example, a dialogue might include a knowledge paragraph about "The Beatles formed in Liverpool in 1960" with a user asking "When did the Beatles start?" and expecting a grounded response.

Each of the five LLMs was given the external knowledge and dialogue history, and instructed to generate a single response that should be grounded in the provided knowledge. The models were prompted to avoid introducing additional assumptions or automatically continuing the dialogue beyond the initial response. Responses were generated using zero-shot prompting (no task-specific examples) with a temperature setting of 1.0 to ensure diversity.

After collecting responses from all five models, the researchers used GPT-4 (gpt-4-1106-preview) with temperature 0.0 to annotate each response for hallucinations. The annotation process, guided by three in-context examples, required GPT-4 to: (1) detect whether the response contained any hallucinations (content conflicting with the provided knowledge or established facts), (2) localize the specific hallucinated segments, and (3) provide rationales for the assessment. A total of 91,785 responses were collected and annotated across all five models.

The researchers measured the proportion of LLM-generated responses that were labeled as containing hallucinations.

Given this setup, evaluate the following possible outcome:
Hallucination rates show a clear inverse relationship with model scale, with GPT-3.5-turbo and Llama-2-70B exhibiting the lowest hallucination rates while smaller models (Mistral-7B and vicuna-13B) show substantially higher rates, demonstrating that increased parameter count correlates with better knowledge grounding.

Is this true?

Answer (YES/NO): NO